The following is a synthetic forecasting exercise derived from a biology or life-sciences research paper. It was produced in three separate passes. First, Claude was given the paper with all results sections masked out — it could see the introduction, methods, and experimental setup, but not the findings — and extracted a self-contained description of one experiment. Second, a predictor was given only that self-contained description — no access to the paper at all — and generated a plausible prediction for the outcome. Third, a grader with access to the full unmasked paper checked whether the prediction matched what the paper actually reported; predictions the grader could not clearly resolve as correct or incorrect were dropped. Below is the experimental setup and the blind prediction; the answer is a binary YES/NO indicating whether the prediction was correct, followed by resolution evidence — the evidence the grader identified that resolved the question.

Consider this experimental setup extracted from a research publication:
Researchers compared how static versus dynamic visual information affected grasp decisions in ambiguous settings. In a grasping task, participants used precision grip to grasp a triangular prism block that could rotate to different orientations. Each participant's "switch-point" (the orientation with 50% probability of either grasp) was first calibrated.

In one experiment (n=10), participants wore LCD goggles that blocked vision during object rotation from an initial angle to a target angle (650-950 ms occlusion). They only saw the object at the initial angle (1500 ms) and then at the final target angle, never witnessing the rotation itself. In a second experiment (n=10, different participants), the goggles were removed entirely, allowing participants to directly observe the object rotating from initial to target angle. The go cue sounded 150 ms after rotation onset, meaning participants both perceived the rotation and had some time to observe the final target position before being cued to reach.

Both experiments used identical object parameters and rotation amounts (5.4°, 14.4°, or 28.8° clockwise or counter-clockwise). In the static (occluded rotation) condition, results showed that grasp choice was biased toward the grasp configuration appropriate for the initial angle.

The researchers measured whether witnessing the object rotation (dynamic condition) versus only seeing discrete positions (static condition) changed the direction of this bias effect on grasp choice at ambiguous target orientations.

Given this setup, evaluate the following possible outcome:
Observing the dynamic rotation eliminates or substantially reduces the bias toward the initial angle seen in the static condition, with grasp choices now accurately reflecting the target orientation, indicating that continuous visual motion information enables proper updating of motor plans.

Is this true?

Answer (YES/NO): NO